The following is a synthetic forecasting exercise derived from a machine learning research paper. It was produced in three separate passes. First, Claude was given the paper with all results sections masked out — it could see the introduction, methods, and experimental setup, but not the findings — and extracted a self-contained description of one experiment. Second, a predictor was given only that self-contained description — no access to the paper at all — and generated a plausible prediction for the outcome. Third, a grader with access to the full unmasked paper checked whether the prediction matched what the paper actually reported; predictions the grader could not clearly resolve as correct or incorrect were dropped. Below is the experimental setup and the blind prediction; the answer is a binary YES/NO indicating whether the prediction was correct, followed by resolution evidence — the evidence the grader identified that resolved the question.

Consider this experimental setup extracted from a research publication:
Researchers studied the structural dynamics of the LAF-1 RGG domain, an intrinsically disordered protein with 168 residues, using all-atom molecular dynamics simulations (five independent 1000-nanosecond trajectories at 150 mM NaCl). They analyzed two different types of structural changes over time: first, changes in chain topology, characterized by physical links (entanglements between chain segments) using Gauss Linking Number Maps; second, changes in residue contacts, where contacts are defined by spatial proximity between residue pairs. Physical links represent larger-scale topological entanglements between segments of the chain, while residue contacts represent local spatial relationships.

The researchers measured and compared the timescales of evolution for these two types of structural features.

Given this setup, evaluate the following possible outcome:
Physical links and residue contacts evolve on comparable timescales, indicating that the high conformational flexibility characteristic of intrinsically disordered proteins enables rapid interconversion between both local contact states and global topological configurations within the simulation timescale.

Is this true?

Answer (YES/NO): NO